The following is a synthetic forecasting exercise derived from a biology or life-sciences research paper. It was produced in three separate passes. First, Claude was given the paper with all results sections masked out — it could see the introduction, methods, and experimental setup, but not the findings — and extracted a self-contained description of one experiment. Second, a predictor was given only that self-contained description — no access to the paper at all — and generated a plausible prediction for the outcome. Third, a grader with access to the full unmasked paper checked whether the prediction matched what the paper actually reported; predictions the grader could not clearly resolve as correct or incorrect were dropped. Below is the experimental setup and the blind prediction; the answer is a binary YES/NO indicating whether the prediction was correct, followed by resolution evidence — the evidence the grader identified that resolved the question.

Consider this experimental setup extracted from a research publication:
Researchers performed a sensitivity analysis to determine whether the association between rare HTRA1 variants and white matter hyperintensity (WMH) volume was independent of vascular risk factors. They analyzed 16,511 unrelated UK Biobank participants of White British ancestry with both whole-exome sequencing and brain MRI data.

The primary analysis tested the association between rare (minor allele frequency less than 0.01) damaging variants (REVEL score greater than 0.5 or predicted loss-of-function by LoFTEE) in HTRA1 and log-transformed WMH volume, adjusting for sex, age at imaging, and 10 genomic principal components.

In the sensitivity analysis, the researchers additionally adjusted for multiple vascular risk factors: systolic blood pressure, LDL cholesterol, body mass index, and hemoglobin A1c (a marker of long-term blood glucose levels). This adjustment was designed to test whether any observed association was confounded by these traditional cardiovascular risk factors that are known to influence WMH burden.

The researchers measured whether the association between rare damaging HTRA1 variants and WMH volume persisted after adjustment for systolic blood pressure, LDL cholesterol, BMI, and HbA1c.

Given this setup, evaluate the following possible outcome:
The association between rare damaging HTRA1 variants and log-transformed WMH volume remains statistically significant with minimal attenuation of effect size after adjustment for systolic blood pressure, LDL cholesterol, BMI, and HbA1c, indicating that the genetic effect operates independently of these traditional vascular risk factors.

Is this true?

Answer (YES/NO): YES